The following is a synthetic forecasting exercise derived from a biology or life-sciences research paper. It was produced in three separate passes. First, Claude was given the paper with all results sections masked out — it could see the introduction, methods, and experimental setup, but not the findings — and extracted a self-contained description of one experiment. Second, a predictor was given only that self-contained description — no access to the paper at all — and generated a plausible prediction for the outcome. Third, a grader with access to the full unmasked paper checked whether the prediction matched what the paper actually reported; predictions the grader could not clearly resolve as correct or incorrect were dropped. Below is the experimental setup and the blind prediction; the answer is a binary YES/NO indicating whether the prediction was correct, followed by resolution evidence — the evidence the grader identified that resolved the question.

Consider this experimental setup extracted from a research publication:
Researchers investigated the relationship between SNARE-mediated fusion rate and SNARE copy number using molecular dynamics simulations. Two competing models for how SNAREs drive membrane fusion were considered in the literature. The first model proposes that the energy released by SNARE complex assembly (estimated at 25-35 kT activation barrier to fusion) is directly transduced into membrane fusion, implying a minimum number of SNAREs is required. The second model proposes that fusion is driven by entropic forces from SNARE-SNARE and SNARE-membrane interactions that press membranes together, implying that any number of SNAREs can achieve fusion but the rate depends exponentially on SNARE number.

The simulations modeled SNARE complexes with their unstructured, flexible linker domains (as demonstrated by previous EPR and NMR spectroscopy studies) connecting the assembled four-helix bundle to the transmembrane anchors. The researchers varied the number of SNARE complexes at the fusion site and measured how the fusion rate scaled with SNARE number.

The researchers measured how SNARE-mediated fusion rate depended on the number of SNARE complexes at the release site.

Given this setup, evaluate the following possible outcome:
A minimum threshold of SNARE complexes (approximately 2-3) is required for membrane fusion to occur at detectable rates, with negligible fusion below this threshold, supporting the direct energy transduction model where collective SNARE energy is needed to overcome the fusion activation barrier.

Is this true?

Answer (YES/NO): NO